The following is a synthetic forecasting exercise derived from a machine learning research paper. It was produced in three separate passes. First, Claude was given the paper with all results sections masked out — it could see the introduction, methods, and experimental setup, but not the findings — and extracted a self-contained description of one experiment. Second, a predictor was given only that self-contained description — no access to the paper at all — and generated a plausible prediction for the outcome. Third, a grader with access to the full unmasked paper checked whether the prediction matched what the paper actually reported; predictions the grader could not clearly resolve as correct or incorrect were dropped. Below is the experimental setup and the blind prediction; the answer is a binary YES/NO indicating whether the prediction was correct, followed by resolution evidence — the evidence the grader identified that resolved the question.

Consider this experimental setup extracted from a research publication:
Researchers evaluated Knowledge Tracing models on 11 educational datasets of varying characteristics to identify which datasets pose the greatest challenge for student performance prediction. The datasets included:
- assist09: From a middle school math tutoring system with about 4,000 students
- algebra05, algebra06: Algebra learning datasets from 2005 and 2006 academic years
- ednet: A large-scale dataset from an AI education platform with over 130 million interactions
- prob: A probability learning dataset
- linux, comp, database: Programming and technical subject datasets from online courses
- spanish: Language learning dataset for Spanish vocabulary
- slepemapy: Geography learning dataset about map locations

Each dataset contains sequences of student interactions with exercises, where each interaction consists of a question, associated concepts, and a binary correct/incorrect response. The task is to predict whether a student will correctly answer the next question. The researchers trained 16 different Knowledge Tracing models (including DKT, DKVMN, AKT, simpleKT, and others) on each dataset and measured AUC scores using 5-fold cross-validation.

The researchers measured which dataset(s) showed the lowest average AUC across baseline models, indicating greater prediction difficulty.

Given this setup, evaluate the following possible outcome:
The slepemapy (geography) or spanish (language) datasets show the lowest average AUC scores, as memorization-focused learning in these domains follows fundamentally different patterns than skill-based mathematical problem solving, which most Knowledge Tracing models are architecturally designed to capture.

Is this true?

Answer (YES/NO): NO